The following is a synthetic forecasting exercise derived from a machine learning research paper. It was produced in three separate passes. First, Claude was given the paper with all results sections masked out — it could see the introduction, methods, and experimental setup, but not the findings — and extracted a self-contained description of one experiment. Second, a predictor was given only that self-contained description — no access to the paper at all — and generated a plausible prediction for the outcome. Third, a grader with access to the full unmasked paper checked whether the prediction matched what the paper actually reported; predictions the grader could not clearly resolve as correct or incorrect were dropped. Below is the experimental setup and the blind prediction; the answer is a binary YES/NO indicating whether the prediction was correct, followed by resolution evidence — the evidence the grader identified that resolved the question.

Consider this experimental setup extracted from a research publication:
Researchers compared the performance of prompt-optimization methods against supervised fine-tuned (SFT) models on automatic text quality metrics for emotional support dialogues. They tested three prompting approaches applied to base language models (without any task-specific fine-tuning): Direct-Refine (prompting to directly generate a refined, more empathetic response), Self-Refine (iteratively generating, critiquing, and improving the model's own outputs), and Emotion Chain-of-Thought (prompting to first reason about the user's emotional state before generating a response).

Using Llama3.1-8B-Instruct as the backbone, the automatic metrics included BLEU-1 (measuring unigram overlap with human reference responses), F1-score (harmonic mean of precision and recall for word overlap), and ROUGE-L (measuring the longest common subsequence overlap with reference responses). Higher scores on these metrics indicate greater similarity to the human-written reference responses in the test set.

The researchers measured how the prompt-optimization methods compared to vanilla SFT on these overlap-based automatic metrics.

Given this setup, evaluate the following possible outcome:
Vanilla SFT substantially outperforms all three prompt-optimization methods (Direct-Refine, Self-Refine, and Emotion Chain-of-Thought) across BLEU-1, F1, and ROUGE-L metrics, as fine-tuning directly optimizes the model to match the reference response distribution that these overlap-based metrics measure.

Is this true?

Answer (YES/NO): YES